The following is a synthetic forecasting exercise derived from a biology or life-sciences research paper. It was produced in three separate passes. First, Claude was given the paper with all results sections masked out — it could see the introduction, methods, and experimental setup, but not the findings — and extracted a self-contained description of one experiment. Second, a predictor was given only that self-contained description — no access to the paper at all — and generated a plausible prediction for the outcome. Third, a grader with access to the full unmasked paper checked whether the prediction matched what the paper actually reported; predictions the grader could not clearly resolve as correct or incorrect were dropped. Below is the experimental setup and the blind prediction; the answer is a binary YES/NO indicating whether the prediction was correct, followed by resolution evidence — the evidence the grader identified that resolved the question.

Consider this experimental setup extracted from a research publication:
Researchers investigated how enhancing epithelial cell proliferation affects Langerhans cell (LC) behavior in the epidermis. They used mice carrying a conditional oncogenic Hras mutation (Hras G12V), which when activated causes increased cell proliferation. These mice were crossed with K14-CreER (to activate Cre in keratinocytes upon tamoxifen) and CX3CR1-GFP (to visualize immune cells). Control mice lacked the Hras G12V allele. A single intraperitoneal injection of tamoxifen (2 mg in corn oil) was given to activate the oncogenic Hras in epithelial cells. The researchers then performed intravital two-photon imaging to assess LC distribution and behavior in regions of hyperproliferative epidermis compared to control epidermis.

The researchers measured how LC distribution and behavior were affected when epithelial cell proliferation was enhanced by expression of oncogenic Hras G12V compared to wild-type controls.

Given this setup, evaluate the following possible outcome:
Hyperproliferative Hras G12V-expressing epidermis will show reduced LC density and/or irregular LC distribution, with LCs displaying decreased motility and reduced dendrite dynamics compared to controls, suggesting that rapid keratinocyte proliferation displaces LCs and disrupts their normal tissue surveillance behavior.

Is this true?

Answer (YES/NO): NO